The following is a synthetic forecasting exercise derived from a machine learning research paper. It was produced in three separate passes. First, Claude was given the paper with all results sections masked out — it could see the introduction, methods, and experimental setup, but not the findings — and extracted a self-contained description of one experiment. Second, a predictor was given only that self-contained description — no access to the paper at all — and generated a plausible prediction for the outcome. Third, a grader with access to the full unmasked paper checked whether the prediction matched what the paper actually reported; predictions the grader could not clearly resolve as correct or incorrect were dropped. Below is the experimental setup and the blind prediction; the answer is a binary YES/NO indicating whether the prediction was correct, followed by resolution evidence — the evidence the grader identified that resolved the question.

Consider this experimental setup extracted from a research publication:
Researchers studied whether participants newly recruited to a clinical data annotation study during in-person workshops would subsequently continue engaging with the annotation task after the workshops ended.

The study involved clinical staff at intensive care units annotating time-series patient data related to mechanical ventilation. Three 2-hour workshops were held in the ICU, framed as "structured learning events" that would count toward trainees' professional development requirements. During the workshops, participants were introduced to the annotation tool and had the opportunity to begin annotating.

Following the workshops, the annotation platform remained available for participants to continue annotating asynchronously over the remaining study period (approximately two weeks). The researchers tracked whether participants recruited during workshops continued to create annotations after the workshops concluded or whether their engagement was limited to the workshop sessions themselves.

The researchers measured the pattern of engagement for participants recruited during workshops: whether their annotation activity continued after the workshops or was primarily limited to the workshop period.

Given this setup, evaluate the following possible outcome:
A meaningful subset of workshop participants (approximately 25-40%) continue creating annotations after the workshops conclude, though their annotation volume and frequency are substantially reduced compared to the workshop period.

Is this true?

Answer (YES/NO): NO